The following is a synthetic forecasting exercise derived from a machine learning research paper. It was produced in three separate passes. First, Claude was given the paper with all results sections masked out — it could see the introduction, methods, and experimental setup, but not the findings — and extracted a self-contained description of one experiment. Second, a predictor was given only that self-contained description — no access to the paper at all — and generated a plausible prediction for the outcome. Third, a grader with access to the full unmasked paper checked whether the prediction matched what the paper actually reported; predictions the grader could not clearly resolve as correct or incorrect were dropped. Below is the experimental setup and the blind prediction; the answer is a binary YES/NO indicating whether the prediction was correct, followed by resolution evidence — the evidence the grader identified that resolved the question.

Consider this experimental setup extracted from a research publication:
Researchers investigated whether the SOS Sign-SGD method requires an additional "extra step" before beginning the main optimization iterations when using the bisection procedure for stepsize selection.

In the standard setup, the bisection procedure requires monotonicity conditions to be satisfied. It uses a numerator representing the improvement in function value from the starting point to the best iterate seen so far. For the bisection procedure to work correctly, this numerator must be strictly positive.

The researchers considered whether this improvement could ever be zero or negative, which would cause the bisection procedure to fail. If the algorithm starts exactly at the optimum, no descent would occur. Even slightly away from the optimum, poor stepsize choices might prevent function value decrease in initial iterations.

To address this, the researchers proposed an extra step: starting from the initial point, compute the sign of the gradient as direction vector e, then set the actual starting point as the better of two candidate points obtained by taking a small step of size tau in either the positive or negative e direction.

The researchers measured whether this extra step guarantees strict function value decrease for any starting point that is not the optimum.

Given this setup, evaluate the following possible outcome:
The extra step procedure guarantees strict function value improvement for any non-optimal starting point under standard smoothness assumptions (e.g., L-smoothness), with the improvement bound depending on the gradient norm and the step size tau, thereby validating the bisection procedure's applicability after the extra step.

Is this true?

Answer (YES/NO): YES